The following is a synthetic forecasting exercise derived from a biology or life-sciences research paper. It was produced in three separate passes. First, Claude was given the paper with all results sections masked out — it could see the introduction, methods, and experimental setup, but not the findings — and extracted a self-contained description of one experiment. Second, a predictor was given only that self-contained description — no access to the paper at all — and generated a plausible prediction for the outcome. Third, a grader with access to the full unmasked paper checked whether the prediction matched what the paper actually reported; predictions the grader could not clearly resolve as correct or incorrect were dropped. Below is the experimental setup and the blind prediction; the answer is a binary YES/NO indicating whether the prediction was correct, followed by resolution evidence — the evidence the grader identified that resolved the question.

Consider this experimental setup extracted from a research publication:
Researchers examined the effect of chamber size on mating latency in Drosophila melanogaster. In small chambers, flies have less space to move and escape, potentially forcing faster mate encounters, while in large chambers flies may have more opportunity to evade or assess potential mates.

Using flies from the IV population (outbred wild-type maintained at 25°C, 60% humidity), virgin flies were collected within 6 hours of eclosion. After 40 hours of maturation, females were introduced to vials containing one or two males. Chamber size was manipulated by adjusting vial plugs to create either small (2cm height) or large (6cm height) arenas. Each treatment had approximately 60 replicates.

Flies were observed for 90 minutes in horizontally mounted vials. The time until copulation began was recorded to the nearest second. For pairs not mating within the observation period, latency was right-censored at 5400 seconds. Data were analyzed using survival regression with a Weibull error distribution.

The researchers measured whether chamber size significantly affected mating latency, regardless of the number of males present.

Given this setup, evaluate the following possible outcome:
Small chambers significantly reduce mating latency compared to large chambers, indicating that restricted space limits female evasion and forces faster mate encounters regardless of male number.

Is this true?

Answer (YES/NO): YES